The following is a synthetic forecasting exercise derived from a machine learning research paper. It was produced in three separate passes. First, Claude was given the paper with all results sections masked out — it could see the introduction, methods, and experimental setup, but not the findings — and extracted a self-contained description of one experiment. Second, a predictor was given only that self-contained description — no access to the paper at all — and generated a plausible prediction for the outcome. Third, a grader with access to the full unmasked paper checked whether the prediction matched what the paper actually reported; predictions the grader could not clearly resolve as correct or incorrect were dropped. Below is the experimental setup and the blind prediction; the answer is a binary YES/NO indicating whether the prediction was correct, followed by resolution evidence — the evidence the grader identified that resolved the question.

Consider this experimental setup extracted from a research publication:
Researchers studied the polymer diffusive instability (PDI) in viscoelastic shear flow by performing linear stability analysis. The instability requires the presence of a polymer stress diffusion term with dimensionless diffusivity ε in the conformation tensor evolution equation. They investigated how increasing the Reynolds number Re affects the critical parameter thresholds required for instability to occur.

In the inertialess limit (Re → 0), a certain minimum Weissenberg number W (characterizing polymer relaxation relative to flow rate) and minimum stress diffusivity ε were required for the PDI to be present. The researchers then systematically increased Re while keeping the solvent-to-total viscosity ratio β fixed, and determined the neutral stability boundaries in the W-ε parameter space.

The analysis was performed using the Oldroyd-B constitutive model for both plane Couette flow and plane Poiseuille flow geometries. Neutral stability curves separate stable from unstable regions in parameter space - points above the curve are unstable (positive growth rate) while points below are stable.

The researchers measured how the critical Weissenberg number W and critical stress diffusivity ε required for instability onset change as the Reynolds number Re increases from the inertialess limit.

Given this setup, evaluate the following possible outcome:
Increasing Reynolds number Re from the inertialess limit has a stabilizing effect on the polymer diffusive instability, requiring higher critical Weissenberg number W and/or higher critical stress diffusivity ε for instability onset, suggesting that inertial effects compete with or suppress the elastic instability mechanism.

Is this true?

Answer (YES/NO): NO